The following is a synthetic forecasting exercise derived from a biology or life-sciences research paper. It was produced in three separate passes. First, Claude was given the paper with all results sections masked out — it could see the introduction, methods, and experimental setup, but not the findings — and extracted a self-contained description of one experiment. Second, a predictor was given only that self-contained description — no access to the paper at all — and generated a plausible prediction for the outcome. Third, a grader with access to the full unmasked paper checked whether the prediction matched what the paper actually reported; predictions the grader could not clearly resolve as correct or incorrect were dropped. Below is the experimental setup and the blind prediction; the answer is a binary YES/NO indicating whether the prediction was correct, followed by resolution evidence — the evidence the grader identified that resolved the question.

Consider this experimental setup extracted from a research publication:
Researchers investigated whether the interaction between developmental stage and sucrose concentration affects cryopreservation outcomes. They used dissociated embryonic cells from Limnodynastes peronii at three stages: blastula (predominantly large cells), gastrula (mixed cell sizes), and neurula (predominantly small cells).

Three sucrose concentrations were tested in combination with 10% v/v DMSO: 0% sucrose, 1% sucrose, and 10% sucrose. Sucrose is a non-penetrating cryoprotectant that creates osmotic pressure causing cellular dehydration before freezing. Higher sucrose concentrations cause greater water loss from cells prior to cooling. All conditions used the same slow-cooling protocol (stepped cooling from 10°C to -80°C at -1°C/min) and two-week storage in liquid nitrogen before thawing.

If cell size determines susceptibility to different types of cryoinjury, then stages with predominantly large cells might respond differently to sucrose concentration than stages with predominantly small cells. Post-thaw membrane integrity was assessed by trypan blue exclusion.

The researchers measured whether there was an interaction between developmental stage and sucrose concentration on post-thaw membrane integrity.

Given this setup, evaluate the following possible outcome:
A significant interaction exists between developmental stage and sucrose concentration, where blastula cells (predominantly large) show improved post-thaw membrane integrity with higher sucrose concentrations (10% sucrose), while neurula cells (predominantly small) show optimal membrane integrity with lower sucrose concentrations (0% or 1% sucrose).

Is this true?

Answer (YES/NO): NO